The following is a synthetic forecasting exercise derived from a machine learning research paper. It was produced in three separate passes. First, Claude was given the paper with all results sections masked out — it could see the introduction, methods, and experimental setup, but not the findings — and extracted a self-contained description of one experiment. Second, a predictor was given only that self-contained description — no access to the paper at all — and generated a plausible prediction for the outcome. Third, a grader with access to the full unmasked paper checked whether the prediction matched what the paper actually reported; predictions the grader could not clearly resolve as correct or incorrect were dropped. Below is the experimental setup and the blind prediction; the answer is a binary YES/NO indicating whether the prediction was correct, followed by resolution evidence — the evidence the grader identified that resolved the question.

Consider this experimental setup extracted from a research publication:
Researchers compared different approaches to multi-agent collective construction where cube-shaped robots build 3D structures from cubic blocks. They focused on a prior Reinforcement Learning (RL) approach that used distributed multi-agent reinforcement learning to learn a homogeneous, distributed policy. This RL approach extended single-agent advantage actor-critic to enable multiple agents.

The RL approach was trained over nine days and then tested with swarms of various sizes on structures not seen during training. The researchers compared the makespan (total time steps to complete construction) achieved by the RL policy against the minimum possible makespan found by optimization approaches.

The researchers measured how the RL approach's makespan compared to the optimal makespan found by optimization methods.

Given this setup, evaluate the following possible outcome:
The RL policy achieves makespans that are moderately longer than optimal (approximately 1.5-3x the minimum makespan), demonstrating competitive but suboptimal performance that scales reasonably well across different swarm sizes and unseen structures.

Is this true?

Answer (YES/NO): NO